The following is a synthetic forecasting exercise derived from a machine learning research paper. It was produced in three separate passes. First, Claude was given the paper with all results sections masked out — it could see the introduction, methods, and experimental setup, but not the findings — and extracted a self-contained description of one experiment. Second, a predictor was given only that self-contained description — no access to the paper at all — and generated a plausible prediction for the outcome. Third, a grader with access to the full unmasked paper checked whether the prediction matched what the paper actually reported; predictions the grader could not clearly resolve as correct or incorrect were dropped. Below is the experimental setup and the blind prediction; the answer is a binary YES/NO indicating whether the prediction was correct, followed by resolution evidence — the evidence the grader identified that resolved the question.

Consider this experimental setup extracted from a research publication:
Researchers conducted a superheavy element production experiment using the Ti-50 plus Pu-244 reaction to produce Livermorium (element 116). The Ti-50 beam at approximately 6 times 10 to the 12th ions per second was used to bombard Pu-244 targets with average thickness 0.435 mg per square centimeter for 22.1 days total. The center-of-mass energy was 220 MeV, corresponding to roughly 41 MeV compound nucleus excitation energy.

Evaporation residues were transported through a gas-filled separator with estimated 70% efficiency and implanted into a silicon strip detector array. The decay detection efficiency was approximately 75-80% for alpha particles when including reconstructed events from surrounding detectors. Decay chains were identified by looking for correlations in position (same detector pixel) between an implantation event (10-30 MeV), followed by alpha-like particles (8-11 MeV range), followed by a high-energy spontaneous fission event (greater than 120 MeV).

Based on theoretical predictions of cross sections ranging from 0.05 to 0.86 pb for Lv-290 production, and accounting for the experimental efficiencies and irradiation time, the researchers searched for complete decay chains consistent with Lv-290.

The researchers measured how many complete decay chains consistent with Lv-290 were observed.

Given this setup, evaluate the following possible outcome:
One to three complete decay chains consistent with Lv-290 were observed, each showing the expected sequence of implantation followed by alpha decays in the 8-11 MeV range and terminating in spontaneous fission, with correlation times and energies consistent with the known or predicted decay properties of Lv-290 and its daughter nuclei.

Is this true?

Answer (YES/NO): YES